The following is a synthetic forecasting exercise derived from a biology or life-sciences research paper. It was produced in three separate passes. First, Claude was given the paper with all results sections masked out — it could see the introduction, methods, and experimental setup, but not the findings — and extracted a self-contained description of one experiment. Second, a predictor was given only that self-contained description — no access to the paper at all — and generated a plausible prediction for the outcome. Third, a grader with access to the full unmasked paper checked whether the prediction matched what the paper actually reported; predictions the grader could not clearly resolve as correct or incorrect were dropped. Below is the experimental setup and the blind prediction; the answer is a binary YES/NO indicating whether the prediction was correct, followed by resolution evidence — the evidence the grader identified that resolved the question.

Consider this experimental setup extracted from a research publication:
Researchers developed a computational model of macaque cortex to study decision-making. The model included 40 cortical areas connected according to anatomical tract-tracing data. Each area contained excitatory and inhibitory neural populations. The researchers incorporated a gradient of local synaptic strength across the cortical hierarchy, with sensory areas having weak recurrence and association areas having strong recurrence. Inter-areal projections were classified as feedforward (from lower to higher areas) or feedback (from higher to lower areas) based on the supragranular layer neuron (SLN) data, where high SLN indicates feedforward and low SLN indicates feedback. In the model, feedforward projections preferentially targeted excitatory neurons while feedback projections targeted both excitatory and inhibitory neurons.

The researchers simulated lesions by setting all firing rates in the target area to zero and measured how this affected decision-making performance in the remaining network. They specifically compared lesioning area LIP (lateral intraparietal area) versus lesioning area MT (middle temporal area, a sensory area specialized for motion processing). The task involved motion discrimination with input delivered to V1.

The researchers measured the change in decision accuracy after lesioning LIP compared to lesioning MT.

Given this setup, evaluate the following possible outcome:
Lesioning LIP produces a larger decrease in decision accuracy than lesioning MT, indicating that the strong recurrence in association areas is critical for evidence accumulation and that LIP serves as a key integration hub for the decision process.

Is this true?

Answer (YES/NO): NO